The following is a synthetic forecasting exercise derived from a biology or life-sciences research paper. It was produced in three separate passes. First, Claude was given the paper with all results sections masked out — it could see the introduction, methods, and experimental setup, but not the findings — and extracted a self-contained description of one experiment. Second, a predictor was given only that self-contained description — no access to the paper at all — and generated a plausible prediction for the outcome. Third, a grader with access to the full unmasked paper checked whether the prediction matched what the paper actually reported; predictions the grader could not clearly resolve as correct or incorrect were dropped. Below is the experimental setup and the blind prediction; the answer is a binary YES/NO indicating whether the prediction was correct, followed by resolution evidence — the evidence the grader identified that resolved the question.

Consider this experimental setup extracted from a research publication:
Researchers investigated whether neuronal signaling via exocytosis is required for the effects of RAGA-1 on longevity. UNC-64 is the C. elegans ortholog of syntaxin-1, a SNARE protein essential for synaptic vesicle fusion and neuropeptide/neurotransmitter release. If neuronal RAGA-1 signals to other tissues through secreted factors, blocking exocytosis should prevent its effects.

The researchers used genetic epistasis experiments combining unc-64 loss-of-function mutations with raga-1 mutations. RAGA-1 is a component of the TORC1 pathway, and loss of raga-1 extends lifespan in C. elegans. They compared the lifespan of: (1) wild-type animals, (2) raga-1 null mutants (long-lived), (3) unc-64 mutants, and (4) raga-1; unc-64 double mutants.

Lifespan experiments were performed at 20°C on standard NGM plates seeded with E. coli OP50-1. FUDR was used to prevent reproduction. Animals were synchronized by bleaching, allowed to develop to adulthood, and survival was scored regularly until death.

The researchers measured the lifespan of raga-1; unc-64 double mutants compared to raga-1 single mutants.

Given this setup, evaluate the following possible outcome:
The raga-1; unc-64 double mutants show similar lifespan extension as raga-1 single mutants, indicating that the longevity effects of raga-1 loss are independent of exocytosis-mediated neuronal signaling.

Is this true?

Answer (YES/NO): YES